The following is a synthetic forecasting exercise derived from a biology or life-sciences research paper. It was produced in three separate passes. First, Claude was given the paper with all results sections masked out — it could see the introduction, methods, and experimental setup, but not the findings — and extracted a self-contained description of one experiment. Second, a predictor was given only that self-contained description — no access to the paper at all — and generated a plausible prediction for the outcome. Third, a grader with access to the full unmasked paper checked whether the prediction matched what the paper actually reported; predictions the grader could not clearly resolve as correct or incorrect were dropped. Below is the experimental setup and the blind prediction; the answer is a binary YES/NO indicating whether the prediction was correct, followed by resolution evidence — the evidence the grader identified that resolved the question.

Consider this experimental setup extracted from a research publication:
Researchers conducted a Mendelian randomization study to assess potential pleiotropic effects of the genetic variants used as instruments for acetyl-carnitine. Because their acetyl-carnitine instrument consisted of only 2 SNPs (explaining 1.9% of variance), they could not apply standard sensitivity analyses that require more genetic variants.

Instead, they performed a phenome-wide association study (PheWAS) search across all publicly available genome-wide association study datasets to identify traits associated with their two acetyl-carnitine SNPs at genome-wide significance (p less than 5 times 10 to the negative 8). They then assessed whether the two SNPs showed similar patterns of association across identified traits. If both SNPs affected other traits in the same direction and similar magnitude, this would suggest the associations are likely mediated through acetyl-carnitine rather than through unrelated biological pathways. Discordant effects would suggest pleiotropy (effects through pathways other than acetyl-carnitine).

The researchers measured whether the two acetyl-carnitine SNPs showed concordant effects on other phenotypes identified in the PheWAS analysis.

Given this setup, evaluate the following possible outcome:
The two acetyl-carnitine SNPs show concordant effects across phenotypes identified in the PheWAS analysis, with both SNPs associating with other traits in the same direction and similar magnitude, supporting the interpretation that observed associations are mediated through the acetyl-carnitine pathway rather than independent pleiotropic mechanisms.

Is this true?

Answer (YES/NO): YES